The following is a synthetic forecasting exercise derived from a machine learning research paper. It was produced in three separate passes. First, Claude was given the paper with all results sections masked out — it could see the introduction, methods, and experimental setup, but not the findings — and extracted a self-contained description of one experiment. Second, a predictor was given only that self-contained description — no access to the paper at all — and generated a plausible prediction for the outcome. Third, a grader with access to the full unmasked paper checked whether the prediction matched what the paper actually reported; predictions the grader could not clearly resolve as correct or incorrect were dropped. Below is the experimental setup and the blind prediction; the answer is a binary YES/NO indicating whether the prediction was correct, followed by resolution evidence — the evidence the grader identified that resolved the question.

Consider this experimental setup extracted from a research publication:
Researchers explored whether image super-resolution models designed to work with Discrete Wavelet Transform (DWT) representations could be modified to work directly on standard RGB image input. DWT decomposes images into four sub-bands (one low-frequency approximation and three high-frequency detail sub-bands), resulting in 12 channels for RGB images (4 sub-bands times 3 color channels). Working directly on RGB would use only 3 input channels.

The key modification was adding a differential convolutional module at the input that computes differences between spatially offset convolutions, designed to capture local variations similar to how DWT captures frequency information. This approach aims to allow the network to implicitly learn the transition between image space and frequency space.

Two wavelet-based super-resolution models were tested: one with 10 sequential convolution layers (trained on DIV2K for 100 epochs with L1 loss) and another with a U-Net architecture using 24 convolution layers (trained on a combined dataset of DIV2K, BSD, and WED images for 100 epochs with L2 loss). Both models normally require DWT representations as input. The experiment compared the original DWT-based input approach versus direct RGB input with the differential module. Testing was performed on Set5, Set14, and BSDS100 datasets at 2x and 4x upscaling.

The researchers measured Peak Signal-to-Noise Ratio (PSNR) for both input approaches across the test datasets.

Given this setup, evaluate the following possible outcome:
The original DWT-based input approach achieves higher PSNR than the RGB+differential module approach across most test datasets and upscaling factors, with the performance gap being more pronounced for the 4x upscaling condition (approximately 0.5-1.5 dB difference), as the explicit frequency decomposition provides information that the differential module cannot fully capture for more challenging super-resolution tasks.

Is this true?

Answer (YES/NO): NO